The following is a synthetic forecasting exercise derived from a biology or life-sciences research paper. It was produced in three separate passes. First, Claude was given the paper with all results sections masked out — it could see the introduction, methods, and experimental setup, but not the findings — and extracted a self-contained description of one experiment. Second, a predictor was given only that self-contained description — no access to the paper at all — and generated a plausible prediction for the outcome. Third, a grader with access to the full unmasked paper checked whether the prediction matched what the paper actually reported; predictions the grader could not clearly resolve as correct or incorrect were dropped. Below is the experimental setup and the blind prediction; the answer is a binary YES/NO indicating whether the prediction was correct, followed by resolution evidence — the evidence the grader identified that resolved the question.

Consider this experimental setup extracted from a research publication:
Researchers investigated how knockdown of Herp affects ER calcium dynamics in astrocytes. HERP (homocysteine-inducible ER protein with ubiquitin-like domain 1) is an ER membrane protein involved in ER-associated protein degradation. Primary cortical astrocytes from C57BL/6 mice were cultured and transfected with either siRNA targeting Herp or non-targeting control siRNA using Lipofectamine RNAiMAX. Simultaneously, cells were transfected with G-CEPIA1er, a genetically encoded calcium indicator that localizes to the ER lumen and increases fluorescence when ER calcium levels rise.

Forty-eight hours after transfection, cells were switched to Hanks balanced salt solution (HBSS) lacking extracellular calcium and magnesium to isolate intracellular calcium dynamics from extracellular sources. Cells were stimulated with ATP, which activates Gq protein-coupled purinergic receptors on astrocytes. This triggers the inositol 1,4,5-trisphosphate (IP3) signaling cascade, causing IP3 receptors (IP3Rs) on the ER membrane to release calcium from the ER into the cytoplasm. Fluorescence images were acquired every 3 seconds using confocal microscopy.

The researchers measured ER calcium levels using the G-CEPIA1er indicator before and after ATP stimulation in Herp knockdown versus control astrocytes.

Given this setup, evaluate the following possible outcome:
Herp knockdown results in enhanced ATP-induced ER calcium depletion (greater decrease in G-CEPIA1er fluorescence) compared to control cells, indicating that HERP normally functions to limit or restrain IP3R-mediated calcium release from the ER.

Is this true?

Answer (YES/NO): YES